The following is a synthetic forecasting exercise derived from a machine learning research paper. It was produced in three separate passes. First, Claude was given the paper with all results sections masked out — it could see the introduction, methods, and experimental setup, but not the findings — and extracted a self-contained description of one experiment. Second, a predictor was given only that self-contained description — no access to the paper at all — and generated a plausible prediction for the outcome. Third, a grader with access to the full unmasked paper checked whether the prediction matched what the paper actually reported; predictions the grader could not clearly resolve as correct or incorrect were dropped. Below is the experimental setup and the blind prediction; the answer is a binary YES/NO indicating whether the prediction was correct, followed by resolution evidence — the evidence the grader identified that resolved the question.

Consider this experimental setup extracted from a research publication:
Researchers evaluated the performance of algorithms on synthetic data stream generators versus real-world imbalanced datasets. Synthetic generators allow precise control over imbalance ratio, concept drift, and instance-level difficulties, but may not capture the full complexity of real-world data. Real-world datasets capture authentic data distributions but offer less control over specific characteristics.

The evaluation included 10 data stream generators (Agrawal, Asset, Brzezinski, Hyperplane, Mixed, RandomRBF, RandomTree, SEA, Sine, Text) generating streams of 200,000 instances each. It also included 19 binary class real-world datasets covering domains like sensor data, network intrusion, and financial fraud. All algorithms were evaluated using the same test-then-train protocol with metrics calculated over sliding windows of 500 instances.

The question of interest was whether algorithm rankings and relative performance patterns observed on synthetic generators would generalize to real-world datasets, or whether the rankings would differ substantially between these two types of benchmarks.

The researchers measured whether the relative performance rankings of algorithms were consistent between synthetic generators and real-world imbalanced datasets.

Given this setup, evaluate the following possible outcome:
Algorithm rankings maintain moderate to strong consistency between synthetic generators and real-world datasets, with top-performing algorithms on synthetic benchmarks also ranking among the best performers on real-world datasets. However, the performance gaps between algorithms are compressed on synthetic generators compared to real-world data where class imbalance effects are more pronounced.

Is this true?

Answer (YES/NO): NO